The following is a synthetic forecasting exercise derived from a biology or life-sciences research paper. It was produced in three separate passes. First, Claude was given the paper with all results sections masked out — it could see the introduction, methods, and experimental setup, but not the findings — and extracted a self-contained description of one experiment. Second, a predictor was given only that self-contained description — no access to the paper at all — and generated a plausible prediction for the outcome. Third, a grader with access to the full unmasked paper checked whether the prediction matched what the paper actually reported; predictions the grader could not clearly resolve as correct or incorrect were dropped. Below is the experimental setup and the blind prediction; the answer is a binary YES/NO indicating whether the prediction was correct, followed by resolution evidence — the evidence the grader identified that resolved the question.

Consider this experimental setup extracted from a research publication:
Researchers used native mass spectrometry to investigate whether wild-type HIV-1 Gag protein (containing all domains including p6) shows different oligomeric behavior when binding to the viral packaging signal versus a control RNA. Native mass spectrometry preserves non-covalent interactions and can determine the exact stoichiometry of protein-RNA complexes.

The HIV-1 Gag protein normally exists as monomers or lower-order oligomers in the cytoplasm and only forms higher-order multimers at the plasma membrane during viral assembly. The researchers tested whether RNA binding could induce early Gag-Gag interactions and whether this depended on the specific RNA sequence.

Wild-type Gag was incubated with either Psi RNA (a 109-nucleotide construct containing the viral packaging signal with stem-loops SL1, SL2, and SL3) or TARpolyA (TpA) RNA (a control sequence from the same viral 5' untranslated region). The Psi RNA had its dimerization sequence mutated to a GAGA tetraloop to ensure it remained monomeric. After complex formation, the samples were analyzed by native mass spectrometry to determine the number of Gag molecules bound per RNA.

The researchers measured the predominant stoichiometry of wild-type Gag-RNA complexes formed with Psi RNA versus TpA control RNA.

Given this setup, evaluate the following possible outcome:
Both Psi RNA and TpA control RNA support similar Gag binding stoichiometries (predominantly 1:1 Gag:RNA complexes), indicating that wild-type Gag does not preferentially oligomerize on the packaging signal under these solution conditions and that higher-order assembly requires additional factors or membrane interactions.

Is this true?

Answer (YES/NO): NO